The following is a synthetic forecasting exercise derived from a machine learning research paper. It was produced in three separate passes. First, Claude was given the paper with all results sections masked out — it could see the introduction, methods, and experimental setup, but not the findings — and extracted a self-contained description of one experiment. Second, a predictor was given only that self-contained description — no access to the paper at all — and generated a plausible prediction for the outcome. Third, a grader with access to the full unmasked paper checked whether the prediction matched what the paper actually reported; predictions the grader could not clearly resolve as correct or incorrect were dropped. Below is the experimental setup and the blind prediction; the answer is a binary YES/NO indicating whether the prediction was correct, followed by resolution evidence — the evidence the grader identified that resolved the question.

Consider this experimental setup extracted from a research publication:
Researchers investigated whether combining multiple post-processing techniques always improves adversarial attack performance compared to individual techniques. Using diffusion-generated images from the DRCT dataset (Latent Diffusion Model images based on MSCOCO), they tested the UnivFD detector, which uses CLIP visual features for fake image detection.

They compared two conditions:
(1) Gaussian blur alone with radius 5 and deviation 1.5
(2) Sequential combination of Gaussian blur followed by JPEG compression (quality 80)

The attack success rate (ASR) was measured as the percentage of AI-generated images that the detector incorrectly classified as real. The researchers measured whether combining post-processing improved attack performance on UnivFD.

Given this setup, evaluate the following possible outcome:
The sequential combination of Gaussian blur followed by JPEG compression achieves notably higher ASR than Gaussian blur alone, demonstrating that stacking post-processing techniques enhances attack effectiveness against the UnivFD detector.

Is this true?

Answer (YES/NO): NO